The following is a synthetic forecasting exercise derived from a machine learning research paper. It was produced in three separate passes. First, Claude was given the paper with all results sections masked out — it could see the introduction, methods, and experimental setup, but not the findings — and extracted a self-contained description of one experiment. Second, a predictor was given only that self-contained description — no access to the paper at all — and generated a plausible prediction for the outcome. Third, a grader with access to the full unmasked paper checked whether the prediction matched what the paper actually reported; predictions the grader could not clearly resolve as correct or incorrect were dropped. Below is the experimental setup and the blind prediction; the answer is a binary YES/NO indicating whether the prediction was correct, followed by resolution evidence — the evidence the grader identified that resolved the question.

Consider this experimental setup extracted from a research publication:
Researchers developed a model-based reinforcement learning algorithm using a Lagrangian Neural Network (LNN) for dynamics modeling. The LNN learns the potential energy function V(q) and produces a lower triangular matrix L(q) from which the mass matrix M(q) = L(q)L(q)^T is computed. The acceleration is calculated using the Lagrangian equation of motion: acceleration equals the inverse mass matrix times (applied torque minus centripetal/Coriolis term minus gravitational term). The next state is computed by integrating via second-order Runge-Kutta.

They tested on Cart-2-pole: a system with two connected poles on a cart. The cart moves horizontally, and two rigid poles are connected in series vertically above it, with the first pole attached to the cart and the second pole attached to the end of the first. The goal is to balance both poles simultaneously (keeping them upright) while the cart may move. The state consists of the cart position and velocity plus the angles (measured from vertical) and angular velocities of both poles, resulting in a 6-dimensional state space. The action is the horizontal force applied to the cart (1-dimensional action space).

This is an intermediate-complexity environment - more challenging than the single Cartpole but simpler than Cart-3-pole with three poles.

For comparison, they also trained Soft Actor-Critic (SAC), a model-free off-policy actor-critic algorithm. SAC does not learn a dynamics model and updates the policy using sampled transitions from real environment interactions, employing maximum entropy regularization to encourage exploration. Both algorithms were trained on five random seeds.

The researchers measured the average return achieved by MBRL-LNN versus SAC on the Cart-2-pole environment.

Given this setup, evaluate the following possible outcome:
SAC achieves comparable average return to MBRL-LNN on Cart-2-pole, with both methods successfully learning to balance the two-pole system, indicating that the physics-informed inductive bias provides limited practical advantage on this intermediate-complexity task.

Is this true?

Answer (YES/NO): NO